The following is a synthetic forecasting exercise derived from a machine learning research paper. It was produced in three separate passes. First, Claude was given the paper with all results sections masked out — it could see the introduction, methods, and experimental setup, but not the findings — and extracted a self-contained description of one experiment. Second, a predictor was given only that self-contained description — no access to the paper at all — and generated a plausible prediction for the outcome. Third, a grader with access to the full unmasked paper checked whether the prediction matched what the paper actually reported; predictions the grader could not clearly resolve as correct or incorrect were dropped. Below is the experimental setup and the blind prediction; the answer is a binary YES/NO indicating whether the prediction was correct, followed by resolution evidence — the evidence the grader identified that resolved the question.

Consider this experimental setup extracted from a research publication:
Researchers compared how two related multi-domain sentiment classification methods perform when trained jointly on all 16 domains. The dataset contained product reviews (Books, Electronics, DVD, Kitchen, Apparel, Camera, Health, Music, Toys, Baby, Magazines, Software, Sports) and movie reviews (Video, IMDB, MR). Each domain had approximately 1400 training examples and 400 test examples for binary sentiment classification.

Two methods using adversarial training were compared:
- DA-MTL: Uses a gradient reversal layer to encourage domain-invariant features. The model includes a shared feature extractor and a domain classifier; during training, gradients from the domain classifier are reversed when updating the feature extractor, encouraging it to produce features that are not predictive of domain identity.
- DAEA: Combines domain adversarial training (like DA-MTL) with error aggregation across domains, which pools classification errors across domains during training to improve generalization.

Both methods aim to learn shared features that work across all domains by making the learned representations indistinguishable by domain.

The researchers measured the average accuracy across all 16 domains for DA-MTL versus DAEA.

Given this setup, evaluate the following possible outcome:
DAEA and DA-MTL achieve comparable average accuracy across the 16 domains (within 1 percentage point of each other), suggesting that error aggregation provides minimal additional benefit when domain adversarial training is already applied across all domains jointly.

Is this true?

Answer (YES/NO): NO